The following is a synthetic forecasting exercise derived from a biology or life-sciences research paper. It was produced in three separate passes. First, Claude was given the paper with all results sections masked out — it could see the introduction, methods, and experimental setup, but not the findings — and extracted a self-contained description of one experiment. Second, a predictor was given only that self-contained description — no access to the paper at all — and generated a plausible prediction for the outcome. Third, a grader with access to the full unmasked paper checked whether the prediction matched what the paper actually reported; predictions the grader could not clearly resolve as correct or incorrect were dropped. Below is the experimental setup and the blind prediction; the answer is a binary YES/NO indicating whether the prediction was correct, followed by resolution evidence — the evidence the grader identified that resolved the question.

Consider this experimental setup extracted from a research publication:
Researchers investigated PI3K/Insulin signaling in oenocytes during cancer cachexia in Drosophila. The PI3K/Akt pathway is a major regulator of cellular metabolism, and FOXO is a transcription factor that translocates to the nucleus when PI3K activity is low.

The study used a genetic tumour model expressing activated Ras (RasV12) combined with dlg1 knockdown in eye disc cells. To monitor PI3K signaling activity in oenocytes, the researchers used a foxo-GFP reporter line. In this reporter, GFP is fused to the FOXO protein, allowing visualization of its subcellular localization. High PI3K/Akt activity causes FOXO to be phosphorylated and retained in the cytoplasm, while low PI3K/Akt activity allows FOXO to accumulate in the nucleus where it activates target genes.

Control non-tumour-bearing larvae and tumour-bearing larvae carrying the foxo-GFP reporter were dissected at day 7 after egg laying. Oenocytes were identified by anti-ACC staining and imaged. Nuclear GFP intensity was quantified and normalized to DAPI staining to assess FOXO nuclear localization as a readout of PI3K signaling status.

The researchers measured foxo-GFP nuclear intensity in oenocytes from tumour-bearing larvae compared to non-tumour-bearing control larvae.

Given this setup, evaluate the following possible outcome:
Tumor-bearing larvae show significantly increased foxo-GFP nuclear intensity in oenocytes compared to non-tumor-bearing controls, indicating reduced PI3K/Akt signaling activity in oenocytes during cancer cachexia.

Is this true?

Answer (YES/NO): YES